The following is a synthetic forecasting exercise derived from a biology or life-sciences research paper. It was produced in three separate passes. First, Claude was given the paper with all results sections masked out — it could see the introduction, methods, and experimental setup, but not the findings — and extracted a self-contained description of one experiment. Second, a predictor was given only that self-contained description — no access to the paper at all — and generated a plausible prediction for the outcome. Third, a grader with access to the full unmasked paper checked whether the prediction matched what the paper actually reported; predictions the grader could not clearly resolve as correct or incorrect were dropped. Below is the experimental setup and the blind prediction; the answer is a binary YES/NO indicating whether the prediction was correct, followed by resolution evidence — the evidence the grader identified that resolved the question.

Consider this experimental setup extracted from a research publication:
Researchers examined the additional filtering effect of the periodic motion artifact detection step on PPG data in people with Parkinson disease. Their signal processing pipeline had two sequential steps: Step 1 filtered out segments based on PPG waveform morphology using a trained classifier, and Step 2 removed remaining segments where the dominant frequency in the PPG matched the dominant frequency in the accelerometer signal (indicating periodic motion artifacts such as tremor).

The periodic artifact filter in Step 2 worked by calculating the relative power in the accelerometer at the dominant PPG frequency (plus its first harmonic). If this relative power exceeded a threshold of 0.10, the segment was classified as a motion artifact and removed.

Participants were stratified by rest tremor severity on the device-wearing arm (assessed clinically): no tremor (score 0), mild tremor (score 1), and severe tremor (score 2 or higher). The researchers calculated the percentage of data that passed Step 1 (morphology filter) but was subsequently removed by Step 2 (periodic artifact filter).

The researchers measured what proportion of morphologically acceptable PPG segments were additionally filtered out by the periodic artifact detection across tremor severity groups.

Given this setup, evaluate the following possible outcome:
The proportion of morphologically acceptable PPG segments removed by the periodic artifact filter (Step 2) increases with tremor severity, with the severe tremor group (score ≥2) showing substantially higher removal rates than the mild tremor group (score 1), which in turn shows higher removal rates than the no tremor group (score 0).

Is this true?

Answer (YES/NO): NO